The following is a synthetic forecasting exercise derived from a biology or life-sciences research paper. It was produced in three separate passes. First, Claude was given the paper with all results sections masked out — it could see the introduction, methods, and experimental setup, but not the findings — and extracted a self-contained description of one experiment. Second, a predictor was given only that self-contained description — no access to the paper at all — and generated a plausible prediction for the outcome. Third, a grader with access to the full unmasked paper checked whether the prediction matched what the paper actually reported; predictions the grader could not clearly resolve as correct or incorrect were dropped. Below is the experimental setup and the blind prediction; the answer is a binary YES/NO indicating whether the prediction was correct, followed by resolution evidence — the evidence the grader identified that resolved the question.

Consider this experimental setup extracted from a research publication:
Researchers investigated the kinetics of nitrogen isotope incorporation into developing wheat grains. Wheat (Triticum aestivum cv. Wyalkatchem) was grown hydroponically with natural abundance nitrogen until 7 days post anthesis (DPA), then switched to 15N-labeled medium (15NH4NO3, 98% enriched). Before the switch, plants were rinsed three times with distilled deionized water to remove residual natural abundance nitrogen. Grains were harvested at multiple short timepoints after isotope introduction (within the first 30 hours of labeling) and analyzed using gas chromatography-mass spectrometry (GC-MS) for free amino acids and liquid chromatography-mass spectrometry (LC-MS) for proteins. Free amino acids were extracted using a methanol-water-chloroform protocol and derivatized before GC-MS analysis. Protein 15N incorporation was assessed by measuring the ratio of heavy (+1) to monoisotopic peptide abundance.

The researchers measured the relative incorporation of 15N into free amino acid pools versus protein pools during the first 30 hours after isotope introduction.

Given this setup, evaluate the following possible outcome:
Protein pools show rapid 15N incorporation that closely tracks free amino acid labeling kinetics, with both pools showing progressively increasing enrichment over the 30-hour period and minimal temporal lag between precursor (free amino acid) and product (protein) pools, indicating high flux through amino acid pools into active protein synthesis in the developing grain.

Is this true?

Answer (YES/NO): NO